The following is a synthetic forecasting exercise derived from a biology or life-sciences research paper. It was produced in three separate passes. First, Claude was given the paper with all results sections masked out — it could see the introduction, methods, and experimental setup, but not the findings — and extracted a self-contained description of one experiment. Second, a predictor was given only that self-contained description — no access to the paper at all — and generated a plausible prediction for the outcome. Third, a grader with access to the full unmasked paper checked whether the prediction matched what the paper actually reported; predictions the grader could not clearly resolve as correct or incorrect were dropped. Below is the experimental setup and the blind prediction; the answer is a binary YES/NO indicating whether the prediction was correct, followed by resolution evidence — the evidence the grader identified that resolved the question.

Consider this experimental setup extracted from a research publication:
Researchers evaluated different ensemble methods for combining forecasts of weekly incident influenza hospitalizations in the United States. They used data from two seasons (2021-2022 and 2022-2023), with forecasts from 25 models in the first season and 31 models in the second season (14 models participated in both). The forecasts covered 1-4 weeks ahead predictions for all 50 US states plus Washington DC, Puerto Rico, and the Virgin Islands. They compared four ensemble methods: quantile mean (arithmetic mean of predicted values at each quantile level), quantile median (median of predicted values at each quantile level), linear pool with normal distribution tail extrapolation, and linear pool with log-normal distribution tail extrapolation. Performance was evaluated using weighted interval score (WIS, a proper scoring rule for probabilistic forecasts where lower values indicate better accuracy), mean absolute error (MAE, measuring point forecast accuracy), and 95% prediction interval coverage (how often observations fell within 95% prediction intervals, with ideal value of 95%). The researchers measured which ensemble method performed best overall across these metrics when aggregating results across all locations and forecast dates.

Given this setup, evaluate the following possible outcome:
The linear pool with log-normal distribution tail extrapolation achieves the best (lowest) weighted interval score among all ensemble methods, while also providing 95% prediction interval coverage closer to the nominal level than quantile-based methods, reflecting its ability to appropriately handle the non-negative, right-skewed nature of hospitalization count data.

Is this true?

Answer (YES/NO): NO